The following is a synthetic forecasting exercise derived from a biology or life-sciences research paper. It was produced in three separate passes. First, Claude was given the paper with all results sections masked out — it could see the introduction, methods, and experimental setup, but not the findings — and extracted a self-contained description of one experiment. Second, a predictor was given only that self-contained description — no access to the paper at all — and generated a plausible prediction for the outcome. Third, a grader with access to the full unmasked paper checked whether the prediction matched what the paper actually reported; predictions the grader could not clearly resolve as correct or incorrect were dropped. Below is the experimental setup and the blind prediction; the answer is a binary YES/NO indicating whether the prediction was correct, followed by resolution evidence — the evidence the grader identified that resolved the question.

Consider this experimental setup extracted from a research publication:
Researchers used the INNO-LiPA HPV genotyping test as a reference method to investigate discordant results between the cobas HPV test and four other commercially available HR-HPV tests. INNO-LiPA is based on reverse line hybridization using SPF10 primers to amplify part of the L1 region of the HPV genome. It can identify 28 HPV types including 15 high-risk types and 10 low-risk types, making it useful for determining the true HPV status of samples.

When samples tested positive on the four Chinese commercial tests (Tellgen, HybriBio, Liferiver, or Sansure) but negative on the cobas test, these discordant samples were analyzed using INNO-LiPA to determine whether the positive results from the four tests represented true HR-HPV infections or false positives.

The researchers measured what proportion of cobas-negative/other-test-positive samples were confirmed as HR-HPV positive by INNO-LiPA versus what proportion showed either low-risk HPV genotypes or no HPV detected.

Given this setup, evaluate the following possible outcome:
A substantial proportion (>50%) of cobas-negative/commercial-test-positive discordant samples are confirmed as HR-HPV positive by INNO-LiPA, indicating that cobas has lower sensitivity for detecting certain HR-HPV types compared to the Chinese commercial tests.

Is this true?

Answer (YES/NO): NO